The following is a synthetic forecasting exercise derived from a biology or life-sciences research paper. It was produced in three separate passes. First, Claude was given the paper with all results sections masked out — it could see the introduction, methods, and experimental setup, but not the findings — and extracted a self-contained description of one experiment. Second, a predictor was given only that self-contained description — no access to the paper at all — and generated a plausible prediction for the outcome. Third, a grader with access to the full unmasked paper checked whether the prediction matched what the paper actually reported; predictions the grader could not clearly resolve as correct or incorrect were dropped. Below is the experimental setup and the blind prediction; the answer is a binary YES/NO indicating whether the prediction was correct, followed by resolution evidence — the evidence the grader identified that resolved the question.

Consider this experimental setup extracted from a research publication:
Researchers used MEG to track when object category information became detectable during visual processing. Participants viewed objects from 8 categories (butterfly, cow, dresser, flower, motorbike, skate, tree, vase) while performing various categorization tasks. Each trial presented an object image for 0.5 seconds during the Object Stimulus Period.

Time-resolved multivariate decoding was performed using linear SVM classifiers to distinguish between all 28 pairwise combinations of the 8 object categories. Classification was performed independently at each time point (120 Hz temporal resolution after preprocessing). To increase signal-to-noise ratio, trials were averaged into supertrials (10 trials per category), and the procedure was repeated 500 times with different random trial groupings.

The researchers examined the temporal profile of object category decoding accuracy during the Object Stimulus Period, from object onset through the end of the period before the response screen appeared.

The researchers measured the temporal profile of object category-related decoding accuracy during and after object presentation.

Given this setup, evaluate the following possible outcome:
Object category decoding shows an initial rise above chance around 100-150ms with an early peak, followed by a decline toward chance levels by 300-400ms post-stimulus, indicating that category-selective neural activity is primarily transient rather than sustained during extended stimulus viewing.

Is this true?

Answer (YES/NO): NO